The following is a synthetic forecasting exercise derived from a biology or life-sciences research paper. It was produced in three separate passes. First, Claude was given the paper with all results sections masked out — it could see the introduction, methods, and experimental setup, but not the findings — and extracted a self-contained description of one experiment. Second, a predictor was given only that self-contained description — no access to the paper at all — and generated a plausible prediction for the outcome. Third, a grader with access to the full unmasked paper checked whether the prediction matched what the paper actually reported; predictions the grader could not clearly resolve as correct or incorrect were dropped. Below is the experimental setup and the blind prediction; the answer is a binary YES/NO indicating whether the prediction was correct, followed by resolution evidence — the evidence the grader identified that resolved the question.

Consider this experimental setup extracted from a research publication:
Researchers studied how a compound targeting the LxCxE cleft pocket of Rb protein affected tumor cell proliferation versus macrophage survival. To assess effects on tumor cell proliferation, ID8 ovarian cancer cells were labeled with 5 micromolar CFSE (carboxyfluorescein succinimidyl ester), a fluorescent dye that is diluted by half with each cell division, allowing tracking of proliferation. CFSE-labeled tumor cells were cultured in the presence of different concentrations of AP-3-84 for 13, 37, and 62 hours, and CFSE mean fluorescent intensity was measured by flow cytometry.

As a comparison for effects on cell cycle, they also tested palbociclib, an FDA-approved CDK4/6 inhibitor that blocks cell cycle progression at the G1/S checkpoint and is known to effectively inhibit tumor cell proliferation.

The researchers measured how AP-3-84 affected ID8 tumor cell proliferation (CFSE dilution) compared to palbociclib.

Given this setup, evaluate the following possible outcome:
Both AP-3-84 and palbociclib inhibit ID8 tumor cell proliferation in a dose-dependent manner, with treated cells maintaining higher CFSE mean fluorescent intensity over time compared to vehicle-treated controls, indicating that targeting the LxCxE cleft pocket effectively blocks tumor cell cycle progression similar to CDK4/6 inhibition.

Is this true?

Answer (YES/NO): NO